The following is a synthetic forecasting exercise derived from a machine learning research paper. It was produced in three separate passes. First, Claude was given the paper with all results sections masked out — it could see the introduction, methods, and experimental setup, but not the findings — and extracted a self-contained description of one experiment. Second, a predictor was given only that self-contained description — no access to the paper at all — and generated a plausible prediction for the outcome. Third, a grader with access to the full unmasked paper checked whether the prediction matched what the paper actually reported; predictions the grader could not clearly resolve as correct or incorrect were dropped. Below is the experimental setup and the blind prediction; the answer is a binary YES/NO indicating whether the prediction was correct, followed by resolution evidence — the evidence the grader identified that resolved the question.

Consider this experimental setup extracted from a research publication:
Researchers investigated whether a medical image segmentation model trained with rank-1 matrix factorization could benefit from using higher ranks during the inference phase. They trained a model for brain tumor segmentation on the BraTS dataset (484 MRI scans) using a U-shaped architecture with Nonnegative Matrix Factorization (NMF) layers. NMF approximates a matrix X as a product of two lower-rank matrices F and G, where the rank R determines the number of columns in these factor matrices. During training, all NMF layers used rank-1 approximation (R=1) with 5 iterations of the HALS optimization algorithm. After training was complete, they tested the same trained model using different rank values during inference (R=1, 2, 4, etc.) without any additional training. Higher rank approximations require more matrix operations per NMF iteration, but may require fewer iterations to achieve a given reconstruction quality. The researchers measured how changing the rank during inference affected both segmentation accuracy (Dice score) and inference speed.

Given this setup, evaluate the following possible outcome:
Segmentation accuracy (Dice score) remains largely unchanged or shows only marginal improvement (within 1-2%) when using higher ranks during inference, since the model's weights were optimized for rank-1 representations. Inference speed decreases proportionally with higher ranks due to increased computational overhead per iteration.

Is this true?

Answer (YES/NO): NO